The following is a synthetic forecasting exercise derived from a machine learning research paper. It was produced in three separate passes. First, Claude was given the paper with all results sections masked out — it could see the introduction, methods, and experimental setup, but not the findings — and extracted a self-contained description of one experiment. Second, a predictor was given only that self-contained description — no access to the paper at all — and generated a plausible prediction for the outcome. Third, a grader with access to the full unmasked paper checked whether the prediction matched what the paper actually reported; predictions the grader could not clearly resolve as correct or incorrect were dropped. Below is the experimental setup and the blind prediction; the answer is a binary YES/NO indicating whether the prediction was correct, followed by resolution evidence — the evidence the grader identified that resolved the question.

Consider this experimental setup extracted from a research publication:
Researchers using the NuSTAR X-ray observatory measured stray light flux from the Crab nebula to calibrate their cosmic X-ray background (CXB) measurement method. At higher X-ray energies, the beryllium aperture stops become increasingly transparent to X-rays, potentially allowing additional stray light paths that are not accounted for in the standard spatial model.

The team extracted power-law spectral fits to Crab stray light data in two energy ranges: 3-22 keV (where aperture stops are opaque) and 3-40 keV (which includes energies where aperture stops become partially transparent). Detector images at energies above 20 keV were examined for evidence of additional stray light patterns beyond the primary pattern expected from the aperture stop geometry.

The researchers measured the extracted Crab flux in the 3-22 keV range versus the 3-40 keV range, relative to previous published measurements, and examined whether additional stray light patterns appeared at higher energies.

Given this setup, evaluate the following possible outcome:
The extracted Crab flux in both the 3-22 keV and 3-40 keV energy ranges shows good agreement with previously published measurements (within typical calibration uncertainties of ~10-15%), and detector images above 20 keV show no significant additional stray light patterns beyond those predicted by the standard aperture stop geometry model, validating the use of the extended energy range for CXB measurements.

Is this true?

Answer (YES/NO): NO